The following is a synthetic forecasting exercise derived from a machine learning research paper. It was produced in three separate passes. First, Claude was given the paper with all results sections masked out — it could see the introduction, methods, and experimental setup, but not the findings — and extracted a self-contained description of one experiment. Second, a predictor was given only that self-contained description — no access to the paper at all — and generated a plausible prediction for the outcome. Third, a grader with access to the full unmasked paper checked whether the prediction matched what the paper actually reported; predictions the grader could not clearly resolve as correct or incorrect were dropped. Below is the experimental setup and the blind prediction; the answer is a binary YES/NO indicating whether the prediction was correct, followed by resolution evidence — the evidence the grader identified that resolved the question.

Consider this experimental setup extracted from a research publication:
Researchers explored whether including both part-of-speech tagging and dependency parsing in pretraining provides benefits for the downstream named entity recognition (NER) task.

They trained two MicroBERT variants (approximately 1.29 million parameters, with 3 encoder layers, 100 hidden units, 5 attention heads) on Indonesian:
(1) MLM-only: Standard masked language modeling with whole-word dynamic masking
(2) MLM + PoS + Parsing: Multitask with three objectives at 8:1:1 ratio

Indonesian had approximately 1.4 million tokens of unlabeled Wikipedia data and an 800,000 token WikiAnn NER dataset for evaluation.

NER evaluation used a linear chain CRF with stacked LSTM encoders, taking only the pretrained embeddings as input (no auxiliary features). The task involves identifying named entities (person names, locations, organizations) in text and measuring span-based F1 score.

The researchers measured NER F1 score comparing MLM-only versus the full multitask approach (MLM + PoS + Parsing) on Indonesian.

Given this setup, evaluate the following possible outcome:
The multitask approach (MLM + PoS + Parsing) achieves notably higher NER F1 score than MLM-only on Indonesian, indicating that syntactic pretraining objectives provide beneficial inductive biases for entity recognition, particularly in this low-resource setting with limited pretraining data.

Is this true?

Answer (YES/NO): NO